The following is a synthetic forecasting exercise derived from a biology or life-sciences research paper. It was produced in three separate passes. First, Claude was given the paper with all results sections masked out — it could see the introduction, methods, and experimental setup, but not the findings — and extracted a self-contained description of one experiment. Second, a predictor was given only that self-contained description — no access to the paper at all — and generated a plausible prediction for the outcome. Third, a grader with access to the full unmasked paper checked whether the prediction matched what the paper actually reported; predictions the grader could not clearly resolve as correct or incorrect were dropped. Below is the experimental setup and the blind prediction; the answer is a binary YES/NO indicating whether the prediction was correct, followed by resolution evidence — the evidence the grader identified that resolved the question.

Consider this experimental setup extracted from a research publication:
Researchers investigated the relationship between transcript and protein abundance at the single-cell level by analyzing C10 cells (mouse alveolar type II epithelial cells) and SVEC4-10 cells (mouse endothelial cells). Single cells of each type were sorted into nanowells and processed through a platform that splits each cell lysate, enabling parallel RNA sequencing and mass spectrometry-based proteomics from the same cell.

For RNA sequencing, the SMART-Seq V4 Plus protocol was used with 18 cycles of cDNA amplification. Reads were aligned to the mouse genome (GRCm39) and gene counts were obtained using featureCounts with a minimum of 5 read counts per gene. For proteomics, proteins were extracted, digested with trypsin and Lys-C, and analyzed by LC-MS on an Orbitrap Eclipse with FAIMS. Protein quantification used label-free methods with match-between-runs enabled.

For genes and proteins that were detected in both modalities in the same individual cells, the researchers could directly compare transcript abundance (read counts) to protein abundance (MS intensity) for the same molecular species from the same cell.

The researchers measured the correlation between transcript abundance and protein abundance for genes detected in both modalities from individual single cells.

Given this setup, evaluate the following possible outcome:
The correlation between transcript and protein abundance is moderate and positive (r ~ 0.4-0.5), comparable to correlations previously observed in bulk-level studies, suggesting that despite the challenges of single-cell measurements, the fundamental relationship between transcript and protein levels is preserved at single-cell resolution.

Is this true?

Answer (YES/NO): NO